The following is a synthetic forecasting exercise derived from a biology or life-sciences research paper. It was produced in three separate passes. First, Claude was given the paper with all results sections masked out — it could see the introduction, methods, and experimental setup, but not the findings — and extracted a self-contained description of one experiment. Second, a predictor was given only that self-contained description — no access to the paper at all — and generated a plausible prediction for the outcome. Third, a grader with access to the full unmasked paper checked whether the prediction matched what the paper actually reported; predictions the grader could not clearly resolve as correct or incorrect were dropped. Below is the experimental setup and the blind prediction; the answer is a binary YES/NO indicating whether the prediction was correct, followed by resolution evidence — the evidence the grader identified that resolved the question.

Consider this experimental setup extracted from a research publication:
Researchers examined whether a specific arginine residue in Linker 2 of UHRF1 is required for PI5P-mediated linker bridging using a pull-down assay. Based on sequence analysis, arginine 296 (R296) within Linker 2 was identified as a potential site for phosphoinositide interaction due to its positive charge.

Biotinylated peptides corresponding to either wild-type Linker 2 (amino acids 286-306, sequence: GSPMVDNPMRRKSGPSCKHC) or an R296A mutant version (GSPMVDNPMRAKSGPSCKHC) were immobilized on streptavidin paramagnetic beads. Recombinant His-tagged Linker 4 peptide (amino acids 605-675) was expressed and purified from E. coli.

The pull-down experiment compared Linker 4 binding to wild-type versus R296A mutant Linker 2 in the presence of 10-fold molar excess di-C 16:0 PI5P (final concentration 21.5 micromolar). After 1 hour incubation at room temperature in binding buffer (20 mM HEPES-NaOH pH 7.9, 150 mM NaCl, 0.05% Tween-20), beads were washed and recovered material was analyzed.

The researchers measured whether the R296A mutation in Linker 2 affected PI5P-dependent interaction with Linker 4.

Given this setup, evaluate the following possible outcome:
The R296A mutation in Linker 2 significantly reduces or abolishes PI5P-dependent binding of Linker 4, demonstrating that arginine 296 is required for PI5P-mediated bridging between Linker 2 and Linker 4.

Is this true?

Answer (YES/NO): YES